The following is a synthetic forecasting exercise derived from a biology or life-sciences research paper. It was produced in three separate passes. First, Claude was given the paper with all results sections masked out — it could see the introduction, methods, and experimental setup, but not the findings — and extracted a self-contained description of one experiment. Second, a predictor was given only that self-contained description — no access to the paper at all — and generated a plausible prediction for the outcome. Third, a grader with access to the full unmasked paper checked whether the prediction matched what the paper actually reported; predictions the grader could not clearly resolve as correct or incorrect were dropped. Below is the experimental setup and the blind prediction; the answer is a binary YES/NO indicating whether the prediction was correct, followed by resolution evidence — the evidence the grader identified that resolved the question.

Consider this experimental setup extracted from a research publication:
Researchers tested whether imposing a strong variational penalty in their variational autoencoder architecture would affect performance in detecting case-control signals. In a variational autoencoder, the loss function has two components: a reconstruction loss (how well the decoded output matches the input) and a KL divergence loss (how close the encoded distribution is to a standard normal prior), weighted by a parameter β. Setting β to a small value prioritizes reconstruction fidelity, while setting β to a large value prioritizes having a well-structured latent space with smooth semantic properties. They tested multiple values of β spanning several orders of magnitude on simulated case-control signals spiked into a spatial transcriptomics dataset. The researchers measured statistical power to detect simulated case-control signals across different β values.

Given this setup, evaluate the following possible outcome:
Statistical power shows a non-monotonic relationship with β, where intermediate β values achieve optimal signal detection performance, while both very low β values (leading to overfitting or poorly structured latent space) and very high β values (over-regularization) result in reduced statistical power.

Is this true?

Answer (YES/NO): NO